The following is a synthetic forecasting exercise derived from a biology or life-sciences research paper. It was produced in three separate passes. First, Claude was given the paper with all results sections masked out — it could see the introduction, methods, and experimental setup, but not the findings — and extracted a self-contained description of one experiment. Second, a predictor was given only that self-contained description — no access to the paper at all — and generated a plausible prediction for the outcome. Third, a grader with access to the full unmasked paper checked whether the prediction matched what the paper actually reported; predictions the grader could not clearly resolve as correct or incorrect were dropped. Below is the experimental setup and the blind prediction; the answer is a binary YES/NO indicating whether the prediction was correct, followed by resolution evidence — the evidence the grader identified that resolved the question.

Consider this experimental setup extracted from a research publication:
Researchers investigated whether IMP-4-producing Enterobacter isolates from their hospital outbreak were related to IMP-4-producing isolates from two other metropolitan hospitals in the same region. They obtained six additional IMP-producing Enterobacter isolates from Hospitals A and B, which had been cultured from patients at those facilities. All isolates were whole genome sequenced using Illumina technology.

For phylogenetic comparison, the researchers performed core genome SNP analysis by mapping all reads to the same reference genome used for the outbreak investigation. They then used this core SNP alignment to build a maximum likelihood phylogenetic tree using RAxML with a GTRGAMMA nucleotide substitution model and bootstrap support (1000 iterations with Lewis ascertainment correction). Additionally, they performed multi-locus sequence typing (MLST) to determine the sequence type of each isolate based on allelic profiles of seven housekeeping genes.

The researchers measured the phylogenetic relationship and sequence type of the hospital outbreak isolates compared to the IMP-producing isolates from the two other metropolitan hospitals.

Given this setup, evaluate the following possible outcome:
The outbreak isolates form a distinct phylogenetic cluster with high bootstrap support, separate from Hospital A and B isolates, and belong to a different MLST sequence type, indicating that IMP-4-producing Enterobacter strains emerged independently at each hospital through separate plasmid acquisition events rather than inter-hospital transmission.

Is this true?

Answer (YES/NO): YES